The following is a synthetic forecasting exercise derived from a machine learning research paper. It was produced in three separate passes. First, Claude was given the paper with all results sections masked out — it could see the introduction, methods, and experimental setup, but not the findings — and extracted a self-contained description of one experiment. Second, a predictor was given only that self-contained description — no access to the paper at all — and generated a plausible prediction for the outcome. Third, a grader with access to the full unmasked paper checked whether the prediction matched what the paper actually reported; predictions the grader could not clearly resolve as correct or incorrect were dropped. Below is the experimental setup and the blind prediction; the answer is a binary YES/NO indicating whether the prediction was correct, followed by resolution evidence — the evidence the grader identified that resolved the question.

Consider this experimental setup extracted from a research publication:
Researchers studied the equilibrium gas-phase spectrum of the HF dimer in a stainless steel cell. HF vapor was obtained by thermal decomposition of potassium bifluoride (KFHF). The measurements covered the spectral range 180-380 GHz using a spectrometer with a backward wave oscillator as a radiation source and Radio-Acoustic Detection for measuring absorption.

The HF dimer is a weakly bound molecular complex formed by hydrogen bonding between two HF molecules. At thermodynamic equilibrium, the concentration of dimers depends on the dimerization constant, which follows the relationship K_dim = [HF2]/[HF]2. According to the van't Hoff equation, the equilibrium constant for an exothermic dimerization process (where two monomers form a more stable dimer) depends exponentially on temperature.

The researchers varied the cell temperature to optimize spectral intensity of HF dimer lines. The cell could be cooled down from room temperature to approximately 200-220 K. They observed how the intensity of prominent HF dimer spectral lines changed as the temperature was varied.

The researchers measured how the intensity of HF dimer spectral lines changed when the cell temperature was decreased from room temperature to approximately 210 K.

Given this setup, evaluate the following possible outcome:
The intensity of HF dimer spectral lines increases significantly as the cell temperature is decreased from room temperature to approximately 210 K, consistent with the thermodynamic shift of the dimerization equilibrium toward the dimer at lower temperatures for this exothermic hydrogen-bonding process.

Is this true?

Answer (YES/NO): YES